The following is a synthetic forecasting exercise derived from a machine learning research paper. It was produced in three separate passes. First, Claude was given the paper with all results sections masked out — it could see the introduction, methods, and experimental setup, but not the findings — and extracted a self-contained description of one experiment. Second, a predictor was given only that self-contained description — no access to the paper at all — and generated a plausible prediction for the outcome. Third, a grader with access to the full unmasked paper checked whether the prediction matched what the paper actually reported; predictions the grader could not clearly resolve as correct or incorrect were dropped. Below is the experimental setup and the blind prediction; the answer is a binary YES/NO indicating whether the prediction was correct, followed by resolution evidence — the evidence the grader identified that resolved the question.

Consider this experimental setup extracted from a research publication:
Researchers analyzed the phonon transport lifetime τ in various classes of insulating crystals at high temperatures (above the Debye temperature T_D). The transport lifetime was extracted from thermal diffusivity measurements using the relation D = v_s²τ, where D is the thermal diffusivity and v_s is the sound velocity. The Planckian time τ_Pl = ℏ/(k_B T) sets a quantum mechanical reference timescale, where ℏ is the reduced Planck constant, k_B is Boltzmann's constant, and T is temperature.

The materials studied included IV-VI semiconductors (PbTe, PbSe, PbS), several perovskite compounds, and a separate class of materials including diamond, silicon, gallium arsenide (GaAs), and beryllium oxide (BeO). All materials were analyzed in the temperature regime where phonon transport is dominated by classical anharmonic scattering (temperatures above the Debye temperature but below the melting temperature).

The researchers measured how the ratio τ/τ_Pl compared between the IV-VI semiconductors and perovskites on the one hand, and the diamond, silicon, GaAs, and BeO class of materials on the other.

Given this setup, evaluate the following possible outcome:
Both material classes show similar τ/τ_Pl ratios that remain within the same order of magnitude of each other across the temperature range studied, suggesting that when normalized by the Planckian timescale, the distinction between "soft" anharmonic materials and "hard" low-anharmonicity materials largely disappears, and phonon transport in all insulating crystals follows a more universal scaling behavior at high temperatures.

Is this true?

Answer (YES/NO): NO